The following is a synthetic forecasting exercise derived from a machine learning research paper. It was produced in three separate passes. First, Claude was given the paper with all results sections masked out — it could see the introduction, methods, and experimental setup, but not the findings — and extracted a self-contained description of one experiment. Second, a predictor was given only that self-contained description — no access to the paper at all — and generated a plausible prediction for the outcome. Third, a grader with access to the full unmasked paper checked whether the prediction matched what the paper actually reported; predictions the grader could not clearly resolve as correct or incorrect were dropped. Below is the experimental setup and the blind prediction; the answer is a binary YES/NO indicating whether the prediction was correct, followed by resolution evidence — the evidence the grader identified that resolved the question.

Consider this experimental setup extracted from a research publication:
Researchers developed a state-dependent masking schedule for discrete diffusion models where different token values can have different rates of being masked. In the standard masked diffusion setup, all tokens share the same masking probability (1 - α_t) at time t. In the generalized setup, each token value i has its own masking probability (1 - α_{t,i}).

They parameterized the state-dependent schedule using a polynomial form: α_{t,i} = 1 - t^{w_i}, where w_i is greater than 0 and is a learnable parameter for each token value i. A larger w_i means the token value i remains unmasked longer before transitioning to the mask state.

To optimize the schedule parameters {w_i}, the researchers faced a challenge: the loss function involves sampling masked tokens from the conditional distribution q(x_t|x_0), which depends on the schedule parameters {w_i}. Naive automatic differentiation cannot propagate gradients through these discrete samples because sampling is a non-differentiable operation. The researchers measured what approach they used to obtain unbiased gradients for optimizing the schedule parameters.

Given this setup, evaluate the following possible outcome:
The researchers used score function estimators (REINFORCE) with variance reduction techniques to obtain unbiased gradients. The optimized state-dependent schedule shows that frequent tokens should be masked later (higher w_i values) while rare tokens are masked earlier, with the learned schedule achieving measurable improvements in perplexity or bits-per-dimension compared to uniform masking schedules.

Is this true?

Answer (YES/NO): NO